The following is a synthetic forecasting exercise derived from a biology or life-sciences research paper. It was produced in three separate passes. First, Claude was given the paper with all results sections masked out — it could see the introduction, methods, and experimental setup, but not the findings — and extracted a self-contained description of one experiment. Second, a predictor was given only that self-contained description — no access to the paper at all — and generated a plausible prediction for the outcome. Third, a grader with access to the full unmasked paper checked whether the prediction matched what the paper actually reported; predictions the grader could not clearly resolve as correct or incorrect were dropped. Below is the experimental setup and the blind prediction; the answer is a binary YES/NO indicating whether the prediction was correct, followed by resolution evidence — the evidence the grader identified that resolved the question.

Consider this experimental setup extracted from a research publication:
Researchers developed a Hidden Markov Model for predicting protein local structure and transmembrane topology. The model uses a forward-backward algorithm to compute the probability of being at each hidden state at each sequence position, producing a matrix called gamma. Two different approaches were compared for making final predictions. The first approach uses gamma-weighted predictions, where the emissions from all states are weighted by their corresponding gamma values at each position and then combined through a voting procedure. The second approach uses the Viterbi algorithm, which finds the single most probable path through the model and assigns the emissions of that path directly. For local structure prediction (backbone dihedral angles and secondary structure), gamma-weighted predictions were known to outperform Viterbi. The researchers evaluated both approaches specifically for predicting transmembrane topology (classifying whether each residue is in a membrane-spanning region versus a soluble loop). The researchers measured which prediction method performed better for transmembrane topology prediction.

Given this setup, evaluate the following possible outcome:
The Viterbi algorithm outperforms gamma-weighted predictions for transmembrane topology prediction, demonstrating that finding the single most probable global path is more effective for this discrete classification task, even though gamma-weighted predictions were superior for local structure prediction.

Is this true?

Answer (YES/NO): YES